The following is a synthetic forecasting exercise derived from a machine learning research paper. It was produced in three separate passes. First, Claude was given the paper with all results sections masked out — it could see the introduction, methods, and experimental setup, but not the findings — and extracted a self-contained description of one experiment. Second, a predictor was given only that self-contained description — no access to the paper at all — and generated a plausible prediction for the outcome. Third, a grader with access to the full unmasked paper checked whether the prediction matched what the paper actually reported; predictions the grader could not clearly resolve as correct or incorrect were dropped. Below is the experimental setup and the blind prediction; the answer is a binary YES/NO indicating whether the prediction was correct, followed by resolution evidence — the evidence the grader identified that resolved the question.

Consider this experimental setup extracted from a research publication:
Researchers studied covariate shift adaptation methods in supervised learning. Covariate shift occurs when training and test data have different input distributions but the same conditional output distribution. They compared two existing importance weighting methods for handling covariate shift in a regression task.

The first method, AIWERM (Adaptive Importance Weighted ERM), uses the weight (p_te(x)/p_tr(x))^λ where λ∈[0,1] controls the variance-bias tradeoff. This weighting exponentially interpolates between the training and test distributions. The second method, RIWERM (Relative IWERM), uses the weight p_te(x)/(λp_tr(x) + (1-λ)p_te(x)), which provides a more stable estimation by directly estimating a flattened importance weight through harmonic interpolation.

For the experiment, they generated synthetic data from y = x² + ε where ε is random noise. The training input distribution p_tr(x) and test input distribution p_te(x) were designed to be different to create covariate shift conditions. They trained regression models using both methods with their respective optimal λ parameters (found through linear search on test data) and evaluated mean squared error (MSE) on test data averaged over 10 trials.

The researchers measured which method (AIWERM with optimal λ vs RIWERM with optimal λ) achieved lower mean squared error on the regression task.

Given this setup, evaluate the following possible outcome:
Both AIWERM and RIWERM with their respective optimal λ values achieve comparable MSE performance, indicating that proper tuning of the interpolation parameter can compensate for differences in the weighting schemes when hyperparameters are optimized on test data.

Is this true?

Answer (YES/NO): NO